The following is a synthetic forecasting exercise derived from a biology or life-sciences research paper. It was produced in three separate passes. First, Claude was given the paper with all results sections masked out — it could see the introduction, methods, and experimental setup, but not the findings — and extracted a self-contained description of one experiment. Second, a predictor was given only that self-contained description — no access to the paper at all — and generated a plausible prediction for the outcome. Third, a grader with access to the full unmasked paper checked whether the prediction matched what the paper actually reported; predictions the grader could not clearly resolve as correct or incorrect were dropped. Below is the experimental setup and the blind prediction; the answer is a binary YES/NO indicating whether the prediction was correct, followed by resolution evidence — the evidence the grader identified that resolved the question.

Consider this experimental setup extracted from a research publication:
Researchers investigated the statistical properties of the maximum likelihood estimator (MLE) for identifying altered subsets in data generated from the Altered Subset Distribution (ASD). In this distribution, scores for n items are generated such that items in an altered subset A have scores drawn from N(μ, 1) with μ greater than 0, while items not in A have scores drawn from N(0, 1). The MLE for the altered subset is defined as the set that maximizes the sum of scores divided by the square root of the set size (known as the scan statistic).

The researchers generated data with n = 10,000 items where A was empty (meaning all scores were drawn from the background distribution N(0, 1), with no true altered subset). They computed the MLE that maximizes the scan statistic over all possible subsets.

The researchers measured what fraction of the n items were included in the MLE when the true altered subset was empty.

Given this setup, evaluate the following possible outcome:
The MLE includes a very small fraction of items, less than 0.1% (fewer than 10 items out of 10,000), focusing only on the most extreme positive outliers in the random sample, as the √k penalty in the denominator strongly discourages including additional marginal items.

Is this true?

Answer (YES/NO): NO